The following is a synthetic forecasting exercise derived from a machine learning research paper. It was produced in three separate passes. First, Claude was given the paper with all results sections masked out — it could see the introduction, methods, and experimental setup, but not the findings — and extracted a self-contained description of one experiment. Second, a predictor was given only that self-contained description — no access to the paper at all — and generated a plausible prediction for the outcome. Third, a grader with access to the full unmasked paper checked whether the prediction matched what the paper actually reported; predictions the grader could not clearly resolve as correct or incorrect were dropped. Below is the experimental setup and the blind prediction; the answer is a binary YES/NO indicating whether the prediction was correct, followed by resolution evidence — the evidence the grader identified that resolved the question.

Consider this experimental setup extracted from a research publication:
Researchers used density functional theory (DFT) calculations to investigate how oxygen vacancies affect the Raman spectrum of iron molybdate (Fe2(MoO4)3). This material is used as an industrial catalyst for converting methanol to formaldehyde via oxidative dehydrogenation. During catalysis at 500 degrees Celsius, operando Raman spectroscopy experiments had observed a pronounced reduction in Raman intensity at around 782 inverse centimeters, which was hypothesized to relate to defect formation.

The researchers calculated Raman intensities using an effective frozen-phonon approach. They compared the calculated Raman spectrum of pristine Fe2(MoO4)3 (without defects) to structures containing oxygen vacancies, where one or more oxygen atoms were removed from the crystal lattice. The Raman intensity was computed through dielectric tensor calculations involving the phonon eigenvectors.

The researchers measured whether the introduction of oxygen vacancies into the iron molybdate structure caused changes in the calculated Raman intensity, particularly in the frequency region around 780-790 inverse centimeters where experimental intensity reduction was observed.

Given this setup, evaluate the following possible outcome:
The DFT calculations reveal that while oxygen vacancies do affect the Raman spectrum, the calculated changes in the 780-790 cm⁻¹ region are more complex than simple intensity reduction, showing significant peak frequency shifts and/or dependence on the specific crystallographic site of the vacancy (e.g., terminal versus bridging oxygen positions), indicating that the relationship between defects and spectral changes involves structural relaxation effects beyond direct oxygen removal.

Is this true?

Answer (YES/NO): NO